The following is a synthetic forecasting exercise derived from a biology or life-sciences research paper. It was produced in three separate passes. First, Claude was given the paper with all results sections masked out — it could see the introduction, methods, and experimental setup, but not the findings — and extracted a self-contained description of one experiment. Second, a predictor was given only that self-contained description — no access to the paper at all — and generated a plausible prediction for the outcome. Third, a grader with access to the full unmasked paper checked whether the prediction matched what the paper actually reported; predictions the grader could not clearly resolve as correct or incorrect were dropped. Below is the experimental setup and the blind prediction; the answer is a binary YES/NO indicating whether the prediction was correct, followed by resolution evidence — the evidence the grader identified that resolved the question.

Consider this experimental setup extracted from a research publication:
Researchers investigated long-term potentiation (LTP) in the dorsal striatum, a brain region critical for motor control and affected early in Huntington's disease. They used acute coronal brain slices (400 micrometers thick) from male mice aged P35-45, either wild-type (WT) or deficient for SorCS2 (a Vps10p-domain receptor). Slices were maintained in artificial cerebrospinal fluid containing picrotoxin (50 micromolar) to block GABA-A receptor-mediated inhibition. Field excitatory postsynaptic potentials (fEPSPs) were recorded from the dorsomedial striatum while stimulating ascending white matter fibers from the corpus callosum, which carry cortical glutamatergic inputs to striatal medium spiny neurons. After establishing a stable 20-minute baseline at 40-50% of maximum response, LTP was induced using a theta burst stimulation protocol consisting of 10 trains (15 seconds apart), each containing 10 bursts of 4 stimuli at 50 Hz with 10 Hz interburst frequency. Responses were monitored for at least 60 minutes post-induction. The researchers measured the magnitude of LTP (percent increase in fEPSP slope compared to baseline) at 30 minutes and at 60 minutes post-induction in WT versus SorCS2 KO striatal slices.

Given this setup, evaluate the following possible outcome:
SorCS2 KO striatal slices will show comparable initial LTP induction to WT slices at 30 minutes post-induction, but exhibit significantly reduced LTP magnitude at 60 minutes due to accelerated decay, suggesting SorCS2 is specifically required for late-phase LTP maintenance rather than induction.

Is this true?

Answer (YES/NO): NO